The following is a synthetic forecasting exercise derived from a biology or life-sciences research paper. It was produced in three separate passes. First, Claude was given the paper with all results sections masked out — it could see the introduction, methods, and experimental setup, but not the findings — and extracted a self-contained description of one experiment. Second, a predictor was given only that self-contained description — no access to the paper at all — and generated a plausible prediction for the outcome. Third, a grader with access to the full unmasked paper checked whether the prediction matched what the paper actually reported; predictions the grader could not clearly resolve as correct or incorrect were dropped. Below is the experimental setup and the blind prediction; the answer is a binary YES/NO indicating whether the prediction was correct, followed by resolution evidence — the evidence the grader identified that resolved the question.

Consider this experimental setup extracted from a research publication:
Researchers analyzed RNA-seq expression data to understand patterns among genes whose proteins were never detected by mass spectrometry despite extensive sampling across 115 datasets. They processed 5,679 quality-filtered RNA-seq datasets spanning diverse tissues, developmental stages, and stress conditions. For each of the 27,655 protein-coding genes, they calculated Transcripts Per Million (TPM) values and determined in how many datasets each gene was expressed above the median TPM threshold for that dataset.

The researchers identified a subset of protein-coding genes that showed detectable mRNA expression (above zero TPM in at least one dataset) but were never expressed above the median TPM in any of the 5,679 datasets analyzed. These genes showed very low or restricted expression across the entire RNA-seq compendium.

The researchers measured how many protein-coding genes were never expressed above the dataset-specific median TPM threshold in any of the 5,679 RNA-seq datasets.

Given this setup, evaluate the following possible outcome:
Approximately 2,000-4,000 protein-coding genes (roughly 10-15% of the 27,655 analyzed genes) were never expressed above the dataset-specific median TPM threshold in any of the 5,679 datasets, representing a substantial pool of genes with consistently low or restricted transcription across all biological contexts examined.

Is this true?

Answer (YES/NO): NO